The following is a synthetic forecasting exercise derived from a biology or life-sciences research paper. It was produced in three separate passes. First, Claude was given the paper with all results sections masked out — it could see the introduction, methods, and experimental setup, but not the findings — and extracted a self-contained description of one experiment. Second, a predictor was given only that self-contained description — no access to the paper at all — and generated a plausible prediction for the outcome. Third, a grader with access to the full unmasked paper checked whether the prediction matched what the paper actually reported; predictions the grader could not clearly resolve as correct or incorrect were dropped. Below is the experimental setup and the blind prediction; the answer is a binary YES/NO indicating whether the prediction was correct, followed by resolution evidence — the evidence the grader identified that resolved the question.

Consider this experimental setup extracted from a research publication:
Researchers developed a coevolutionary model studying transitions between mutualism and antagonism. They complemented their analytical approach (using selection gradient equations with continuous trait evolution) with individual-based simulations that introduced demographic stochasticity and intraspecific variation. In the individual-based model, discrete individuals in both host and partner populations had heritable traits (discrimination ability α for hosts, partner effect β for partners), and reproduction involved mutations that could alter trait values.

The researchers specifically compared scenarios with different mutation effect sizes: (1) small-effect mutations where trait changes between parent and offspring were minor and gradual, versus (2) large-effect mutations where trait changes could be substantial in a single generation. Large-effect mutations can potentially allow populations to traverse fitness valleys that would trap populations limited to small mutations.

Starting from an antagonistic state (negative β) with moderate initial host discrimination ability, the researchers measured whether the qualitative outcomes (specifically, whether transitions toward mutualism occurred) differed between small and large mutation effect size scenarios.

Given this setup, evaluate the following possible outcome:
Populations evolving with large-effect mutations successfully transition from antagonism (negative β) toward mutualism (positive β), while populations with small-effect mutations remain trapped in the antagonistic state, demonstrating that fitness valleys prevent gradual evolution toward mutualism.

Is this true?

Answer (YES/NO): NO